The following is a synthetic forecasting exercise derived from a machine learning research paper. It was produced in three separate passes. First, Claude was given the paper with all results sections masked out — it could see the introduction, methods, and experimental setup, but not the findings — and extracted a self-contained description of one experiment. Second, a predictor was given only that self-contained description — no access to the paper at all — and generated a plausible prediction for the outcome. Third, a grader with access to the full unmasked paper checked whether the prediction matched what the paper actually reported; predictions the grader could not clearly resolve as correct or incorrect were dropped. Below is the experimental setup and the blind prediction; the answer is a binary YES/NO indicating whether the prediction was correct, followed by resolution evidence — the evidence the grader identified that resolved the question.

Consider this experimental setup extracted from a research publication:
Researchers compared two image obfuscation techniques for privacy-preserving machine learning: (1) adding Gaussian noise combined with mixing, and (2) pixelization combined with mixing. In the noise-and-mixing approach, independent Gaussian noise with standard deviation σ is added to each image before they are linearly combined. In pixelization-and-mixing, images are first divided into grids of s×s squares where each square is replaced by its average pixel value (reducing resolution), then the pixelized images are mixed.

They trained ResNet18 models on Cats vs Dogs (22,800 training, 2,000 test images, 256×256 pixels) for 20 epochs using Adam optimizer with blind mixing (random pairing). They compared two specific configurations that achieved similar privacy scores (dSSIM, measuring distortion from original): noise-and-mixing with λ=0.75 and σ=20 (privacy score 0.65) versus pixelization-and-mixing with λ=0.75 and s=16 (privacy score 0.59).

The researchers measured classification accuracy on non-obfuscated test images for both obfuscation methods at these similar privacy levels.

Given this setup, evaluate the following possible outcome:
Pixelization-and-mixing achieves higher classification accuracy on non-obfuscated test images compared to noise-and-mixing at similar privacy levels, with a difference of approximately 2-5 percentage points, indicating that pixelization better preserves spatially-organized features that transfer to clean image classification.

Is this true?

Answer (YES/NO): NO